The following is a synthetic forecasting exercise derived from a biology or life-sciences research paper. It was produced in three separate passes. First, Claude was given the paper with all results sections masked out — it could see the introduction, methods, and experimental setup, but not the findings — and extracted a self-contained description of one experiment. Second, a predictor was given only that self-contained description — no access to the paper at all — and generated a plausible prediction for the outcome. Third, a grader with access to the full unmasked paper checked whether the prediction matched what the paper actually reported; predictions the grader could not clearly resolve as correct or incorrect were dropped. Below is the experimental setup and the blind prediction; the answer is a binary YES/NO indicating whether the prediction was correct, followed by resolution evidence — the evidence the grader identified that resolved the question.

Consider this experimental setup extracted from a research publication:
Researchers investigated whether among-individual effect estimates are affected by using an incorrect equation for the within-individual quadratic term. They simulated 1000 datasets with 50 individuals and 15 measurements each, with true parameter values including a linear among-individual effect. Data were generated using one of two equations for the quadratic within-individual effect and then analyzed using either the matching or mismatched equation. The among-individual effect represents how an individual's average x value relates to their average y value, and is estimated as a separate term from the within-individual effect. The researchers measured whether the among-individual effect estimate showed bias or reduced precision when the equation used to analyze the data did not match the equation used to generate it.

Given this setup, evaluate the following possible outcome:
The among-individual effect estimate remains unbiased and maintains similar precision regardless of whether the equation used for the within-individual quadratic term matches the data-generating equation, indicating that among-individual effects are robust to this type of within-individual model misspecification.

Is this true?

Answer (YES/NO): YES